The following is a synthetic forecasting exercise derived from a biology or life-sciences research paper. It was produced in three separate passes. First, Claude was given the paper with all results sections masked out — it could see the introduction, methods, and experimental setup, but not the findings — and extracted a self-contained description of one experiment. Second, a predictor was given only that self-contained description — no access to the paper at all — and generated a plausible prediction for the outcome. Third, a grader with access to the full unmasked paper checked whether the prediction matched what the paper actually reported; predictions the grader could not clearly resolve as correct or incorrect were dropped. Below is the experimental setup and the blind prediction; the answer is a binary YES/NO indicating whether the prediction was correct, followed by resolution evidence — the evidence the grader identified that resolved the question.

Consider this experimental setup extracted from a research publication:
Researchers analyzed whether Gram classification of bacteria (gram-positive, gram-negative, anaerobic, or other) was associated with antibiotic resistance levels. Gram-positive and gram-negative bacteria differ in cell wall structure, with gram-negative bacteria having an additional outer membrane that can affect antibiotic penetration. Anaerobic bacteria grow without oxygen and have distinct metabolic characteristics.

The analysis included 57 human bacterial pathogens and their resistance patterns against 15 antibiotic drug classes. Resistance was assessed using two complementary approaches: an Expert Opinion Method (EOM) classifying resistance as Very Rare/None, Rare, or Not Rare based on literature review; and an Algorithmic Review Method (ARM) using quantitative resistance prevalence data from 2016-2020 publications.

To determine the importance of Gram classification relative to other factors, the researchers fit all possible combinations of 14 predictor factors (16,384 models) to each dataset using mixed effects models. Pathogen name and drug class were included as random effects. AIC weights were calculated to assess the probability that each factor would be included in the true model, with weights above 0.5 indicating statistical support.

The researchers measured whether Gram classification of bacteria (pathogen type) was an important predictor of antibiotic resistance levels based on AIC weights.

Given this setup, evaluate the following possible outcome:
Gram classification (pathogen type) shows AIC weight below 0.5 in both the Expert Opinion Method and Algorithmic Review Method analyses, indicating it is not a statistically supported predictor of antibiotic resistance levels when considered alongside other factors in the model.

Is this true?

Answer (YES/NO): NO